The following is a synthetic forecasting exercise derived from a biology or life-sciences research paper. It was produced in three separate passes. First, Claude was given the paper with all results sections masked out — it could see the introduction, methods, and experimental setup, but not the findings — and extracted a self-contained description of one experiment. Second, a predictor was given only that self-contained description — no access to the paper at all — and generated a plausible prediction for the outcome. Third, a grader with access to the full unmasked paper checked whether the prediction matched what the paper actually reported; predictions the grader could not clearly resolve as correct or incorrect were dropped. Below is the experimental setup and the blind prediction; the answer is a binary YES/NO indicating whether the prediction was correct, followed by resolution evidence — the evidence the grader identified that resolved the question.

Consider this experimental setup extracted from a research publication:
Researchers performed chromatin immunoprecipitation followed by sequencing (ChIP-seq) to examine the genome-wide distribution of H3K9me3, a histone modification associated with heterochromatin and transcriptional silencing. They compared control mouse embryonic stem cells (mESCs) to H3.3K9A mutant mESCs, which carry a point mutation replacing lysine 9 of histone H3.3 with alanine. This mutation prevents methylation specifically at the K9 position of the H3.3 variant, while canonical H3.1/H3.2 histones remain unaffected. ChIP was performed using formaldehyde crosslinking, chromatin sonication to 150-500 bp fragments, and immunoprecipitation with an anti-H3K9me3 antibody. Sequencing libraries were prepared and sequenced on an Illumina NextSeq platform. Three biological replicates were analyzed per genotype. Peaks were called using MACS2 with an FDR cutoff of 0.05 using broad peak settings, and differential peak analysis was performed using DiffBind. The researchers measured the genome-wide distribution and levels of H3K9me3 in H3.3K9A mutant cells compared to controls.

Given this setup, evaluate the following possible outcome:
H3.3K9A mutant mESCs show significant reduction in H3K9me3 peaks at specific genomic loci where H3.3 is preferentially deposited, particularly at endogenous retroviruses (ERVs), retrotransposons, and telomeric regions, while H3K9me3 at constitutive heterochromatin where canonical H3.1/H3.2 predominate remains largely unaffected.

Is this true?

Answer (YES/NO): NO